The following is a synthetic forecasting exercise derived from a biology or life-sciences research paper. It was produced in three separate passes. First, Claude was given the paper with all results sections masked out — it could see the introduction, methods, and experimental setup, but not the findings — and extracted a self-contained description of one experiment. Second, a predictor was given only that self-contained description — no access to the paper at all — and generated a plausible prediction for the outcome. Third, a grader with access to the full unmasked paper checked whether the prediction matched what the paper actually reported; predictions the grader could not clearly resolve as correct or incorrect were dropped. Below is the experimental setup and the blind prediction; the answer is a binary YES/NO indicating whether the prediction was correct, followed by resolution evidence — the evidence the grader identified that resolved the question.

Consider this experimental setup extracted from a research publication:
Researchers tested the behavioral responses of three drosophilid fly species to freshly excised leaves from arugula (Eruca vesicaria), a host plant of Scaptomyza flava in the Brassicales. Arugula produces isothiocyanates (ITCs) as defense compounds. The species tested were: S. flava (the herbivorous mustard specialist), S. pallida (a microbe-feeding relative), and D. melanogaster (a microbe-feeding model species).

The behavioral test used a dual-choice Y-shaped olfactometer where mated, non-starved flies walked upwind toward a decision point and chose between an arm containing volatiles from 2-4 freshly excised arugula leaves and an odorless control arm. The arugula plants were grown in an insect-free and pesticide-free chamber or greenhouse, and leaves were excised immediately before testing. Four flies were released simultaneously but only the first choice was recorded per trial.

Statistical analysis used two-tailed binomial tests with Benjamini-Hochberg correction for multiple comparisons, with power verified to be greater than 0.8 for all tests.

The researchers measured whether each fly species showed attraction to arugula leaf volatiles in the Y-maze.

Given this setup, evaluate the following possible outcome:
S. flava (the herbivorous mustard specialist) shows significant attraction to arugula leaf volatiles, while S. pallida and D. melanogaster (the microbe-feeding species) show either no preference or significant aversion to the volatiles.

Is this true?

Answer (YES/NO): YES